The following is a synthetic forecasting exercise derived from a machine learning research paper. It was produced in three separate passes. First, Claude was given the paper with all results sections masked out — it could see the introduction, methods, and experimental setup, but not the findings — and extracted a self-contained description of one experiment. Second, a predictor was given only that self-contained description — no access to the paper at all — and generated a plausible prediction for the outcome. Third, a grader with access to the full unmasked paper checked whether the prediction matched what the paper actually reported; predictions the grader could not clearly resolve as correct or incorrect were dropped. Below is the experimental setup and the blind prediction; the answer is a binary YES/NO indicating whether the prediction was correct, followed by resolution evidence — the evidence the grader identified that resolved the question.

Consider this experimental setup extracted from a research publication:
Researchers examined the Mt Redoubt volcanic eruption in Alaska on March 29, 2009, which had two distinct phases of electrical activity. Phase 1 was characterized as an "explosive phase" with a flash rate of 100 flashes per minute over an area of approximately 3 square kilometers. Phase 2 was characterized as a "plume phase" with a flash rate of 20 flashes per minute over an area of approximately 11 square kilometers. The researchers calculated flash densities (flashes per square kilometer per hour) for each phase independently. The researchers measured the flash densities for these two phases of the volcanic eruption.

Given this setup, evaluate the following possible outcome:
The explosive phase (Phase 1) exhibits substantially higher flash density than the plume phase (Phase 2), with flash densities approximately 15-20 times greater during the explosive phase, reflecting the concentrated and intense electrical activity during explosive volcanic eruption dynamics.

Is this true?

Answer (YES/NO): YES